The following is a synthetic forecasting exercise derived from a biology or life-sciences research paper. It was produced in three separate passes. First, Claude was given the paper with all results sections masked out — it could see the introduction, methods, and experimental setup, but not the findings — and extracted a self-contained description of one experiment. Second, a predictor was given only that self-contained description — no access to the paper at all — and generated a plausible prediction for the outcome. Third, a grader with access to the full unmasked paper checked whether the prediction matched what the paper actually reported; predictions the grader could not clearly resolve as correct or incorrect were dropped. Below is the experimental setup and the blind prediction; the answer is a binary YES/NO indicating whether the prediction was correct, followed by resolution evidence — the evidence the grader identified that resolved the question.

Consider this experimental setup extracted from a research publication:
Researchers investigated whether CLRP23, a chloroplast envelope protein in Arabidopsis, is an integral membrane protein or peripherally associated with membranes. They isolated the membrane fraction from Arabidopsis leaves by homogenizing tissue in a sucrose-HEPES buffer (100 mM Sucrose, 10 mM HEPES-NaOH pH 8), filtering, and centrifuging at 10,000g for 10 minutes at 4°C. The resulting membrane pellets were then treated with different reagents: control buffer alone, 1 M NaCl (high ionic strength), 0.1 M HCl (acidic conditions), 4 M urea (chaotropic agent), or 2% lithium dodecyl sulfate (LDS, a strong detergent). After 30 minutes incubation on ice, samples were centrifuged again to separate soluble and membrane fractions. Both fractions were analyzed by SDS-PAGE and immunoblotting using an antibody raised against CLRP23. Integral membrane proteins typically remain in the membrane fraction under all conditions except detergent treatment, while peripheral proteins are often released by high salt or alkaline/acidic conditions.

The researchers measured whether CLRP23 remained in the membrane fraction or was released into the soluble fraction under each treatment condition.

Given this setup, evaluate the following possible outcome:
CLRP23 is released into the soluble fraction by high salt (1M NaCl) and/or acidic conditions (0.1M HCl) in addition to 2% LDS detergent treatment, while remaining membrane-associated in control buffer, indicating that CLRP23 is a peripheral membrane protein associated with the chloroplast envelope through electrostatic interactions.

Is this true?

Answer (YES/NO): NO